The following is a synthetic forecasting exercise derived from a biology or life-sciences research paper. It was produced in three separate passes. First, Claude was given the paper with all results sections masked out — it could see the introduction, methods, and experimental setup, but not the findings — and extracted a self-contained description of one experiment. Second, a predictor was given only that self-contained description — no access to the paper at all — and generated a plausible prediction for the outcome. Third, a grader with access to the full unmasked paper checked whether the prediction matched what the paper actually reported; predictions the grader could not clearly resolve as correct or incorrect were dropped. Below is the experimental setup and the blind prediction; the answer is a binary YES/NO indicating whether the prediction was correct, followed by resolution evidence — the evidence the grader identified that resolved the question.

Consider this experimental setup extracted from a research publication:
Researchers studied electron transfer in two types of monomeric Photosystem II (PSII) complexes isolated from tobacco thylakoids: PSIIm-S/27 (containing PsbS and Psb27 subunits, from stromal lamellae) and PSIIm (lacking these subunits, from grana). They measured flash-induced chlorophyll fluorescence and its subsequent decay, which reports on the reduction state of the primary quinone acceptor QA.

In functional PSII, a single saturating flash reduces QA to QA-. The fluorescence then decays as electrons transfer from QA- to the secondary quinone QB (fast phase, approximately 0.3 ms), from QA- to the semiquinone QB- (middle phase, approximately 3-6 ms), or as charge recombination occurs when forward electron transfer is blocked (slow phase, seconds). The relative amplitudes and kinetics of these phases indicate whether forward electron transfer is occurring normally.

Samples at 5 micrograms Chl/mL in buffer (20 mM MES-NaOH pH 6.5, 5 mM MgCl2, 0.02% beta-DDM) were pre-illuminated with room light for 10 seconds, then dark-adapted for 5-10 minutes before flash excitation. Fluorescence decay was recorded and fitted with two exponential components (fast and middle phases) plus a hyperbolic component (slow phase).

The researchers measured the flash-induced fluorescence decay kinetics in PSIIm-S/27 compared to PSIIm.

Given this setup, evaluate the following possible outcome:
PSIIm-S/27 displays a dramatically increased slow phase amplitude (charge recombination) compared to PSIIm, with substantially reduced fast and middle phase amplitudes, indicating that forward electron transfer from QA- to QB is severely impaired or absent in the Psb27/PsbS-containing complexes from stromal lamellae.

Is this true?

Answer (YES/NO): NO